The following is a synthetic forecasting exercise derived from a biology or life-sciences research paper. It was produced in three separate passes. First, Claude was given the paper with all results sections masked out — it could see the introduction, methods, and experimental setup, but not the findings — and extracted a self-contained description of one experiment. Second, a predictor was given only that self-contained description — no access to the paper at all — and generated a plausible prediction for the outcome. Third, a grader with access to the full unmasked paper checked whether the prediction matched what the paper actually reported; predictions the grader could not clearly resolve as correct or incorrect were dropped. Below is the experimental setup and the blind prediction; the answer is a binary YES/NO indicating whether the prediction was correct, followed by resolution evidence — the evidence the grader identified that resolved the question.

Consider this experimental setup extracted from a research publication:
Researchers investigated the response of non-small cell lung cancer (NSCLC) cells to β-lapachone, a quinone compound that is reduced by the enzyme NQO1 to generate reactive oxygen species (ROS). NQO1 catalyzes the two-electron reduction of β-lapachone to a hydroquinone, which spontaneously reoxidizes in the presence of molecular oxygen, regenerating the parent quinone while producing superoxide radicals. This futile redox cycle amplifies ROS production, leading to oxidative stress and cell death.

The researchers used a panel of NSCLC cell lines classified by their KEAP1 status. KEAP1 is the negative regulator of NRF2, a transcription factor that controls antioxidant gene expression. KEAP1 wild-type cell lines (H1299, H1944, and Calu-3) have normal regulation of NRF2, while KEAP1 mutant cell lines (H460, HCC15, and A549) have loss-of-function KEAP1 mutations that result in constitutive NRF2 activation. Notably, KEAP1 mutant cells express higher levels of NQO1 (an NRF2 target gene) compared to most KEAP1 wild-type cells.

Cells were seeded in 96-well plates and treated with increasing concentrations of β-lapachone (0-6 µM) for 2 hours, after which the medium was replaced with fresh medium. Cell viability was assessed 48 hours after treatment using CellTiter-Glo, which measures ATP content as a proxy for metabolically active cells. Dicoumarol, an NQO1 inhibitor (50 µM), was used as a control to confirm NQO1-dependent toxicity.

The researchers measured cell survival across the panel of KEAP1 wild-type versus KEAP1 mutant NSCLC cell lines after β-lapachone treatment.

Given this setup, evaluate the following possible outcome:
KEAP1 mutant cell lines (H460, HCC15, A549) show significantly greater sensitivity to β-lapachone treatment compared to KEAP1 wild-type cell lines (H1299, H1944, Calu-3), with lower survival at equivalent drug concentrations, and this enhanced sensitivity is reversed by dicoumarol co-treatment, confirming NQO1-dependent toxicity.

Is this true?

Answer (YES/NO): NO